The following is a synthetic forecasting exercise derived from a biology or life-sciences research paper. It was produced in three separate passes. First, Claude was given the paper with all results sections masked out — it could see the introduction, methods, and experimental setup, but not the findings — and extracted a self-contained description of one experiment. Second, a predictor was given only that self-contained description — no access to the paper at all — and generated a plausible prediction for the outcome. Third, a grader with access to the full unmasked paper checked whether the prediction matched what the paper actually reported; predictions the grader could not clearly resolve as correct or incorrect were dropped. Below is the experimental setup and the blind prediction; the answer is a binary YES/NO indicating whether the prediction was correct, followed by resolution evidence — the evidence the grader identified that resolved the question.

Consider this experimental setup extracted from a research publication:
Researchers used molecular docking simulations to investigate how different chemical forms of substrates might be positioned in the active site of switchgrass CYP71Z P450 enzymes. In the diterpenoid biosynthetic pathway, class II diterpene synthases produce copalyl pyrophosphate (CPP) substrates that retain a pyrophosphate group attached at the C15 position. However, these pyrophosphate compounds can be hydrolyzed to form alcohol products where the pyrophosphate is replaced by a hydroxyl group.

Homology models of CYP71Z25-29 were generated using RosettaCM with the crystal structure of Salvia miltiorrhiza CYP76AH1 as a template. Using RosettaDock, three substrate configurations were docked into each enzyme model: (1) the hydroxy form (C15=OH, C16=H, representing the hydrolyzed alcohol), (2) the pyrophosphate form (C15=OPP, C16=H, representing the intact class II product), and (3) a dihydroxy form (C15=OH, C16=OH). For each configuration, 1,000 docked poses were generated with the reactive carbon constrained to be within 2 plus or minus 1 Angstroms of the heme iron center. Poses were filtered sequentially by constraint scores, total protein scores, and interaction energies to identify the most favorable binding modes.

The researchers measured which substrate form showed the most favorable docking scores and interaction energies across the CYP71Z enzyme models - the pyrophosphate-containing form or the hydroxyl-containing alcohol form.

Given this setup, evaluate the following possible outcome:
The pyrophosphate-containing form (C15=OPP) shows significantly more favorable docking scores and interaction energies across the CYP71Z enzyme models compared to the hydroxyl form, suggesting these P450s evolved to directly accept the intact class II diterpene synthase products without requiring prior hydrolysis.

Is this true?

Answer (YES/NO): NO